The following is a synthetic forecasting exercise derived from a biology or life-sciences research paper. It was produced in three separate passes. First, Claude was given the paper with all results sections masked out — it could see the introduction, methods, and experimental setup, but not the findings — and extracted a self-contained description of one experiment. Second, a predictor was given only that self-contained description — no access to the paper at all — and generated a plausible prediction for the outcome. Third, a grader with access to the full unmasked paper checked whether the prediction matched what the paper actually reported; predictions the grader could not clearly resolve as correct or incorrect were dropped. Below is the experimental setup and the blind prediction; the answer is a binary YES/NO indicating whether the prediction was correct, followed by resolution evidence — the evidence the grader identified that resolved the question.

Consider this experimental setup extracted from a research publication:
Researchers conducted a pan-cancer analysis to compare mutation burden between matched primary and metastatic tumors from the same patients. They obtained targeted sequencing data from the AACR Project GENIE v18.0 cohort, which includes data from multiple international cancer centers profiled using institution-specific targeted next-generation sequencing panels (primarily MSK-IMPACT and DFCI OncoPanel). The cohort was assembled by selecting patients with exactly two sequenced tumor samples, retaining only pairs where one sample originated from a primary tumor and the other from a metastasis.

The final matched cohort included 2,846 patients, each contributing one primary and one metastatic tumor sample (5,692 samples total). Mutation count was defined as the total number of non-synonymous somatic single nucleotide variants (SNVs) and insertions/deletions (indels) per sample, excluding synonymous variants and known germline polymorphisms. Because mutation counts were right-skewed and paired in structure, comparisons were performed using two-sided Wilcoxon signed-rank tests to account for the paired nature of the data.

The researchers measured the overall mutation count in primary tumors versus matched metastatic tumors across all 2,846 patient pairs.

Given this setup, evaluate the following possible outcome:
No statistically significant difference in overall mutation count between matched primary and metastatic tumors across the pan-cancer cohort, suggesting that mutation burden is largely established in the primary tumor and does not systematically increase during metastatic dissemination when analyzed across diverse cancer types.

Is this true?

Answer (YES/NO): NO